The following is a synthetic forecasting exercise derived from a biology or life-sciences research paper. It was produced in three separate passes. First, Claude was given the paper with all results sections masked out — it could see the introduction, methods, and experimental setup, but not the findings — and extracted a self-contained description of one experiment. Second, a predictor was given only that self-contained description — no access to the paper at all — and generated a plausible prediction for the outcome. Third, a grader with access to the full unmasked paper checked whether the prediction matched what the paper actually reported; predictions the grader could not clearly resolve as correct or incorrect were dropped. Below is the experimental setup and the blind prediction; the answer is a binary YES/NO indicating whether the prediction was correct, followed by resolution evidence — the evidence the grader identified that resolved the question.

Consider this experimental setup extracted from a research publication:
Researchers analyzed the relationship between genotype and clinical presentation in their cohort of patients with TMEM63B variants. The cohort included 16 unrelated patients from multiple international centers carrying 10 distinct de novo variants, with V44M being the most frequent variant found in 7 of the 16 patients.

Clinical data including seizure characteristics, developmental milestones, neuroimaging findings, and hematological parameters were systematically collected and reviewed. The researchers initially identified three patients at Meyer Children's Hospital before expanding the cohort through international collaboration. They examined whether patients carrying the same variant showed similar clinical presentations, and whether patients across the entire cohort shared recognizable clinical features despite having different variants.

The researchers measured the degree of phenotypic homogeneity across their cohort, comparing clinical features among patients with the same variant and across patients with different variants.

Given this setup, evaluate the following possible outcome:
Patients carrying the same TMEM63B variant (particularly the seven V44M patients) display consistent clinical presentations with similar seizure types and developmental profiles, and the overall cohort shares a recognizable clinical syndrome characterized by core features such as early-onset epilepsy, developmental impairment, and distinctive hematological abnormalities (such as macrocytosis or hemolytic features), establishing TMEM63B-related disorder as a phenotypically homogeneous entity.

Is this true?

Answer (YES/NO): YES